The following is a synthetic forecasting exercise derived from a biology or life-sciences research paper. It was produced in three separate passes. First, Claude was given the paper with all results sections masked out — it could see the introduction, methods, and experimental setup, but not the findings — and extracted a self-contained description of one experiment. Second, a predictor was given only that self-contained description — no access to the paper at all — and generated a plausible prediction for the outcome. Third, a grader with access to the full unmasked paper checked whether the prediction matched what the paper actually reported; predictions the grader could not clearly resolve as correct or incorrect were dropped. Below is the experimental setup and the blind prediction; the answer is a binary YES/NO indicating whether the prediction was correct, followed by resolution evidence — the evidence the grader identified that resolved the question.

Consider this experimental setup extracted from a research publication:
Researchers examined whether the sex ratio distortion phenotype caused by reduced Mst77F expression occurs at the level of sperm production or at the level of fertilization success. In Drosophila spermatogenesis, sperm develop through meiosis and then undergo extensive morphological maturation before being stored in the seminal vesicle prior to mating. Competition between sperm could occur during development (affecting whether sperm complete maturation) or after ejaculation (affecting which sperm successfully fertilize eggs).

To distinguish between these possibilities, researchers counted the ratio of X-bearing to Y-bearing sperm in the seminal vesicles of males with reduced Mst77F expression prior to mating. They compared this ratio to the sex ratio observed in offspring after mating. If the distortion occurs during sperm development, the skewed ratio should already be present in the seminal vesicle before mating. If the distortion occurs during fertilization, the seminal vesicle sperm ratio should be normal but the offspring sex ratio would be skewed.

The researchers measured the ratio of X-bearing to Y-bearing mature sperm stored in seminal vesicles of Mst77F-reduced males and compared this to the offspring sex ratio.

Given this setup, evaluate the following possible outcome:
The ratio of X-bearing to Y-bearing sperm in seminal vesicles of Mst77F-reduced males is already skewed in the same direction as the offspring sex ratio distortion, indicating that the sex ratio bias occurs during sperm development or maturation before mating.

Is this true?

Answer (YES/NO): YES